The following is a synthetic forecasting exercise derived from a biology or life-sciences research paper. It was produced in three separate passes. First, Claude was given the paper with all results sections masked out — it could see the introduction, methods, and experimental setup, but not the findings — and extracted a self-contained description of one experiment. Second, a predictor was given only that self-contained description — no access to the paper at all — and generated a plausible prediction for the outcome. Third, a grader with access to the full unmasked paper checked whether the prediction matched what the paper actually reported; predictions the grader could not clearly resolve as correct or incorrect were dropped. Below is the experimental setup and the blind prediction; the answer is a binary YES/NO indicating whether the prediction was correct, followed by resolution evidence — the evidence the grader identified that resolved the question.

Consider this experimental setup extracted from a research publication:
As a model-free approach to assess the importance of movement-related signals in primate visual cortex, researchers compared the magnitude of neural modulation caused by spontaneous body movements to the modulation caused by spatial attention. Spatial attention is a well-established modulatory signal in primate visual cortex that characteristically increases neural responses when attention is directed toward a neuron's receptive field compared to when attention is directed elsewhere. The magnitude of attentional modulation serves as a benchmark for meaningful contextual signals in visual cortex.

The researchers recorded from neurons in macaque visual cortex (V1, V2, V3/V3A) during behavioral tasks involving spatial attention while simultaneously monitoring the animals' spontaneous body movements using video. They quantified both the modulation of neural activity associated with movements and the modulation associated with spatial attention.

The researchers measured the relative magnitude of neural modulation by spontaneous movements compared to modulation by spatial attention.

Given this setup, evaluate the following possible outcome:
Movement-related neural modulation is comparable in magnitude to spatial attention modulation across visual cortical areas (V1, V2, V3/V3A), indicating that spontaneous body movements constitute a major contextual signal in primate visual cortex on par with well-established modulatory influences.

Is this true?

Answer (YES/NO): NO